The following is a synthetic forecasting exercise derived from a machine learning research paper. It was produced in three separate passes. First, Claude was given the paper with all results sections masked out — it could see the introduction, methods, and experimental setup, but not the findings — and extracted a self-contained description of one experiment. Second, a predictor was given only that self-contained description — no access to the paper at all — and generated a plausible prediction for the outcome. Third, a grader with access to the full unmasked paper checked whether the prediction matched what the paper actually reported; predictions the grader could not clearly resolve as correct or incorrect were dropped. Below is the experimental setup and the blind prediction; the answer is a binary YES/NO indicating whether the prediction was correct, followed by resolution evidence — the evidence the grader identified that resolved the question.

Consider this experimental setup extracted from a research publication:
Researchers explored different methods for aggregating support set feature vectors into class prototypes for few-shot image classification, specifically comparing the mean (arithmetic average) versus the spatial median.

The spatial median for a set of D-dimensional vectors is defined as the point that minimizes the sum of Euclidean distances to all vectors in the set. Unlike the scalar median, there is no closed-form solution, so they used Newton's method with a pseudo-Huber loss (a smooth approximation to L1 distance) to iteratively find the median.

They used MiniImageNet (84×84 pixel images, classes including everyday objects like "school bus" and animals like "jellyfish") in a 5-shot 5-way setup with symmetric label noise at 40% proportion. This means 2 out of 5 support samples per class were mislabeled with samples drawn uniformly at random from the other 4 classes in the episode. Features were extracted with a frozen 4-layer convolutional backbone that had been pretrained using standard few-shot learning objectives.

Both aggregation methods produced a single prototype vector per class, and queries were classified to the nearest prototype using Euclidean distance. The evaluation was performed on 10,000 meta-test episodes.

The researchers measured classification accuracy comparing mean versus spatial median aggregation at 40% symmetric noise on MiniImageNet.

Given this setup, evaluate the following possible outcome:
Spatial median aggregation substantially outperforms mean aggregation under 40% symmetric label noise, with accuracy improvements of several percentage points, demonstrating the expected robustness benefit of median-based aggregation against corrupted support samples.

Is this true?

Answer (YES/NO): NO